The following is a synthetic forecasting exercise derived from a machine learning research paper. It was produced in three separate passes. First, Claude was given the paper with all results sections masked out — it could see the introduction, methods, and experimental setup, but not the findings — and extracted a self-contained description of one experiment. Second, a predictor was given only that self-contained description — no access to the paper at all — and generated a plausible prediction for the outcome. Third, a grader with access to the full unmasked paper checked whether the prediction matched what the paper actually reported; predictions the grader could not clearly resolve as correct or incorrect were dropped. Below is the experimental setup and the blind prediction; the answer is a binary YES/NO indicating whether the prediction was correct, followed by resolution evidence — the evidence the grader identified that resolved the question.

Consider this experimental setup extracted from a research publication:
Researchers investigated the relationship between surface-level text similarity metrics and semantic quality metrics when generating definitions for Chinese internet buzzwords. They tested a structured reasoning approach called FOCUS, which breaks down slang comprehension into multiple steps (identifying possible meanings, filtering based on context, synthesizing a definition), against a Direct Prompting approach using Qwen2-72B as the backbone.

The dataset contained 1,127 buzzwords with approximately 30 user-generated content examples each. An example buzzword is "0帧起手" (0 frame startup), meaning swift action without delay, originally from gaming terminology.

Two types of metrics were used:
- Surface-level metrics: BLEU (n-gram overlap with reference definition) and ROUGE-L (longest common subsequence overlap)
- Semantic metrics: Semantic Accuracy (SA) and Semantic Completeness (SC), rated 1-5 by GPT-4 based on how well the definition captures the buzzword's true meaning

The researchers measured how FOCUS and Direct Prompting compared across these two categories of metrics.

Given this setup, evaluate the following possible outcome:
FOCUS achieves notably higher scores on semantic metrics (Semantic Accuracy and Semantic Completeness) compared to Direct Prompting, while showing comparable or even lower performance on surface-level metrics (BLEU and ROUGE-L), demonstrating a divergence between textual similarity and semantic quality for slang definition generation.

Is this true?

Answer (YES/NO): YES